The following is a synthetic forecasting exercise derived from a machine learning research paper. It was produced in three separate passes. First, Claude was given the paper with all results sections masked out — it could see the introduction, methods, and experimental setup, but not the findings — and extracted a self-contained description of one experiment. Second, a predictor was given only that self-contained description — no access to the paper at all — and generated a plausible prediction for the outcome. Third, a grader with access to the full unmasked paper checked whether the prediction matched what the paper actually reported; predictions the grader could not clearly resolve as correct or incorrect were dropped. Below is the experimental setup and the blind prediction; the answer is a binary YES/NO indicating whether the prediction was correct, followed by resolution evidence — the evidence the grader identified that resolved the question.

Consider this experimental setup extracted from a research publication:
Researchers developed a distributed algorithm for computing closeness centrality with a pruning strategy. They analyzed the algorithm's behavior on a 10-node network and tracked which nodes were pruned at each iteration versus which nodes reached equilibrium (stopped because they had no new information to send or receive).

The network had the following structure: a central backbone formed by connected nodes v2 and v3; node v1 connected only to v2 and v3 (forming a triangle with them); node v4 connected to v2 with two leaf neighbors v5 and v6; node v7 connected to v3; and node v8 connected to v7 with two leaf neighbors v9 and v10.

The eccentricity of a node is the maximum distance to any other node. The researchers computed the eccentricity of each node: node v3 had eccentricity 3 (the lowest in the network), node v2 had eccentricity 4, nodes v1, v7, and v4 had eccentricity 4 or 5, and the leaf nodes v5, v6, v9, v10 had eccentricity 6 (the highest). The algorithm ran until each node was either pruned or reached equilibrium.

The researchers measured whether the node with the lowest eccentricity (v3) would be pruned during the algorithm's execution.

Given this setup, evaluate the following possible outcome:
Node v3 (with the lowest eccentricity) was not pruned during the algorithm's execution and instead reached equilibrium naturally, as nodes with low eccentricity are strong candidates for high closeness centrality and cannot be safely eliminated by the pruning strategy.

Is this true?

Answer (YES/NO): YES